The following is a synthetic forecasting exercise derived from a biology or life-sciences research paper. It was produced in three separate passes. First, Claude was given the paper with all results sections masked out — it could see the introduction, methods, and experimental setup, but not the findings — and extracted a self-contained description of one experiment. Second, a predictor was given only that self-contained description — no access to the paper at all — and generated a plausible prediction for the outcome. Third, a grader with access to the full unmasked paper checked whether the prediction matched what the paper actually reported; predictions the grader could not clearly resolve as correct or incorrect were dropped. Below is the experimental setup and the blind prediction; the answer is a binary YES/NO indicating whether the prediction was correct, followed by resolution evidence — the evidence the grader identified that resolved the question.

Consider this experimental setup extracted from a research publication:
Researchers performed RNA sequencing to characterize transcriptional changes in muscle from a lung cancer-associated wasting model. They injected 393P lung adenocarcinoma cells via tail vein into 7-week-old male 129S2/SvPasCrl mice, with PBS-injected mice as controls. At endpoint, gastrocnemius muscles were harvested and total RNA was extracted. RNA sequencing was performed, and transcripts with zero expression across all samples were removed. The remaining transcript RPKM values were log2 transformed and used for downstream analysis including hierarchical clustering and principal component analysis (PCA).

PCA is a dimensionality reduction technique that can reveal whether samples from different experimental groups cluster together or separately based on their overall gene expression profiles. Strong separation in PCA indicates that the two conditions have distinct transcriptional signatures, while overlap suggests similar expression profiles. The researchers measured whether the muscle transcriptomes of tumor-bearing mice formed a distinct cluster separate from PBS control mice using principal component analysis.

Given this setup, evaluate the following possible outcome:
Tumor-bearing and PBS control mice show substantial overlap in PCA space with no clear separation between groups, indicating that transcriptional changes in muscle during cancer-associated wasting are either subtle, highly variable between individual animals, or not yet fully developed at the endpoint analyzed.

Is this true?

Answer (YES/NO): NO